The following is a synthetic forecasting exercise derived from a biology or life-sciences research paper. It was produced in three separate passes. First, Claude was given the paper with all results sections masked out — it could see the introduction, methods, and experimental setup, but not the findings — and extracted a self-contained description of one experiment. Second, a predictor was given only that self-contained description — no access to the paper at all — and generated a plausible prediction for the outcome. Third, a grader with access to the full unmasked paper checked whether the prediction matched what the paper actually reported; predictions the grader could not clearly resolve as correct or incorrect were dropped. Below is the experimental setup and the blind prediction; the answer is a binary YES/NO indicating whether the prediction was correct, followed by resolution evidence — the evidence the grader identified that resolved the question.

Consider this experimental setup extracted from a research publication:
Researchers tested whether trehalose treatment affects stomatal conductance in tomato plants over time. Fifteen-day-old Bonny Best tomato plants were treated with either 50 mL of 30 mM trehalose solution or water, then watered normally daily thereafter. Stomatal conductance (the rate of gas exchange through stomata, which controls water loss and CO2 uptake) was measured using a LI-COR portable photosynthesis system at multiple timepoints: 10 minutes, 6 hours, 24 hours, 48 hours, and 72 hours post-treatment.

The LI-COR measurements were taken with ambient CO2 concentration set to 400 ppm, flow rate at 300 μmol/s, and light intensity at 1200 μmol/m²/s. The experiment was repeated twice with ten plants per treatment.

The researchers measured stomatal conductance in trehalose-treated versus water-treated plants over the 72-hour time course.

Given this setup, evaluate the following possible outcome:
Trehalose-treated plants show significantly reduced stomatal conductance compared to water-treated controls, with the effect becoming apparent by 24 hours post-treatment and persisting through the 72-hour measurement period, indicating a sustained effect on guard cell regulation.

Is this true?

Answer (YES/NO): NO